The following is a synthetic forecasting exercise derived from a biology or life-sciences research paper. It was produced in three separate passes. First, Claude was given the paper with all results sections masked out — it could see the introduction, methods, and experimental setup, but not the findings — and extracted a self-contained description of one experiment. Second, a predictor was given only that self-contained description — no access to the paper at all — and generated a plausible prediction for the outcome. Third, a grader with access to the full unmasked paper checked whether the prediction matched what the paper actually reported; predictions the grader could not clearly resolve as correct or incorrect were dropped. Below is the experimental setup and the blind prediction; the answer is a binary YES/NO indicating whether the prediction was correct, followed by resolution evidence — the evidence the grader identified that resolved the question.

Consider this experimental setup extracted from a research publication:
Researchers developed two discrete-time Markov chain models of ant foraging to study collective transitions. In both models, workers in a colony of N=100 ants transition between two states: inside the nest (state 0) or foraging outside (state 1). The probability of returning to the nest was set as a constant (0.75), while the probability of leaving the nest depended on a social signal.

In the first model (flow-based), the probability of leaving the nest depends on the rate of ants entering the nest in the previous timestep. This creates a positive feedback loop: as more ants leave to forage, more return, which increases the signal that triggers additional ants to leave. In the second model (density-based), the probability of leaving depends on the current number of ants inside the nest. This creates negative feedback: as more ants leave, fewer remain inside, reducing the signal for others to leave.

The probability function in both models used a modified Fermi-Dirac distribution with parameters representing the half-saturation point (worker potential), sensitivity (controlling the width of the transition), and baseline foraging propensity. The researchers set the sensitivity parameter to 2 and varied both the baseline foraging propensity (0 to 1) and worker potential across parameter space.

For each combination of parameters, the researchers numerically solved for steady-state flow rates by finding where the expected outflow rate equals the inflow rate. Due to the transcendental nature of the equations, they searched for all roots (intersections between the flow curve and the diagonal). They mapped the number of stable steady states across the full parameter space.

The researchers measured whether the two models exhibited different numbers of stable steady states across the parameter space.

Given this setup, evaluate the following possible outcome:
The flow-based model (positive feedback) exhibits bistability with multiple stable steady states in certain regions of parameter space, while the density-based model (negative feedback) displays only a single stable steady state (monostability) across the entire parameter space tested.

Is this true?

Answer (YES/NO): YES